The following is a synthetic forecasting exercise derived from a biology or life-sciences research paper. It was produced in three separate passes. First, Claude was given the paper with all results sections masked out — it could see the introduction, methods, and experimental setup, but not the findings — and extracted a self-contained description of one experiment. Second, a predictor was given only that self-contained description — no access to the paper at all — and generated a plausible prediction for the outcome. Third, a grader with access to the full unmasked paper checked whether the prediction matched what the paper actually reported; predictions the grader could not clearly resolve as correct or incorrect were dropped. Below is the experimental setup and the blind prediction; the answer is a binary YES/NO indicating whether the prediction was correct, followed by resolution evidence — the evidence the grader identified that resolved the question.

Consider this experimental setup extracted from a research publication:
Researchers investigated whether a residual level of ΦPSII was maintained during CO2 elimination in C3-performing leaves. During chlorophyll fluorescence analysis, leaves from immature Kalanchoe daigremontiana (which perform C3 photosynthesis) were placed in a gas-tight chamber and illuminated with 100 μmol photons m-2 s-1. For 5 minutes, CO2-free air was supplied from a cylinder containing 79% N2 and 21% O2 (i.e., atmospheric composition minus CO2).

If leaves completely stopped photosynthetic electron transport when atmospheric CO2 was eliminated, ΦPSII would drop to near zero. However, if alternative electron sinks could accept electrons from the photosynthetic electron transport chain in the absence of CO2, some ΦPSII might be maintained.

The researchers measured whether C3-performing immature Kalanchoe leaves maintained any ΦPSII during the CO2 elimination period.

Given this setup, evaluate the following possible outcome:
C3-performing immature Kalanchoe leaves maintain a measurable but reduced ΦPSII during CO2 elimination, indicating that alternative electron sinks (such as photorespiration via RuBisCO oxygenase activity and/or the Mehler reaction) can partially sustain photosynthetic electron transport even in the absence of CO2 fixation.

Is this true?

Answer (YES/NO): YES